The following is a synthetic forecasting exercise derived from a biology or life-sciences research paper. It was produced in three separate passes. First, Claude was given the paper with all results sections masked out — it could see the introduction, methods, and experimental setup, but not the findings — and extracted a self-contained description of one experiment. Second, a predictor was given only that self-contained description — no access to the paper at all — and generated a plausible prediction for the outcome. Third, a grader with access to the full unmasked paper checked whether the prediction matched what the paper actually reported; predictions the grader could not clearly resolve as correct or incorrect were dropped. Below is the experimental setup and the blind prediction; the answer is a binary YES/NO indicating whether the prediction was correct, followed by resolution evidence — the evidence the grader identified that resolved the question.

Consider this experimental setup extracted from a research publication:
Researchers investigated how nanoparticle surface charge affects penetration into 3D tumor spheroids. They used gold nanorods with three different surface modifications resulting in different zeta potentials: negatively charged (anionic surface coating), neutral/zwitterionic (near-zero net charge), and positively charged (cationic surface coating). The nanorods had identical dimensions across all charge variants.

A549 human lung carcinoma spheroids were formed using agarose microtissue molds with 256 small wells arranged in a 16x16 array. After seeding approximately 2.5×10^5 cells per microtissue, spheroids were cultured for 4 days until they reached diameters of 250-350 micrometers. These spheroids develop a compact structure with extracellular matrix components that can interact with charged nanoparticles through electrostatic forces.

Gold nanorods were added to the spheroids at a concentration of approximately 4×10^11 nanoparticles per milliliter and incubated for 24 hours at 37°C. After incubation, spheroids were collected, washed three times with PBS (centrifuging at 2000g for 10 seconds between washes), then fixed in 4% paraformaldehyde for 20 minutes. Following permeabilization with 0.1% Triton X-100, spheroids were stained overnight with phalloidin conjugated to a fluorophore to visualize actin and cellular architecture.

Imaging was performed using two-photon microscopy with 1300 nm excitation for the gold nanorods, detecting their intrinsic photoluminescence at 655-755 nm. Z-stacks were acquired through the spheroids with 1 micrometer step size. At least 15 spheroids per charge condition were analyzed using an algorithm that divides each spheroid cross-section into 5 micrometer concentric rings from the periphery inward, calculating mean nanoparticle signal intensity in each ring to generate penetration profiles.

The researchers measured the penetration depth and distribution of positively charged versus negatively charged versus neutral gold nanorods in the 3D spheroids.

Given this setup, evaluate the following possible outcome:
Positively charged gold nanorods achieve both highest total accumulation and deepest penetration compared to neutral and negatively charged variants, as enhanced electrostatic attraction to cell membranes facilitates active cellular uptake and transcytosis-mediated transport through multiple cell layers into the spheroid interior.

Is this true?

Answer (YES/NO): NO